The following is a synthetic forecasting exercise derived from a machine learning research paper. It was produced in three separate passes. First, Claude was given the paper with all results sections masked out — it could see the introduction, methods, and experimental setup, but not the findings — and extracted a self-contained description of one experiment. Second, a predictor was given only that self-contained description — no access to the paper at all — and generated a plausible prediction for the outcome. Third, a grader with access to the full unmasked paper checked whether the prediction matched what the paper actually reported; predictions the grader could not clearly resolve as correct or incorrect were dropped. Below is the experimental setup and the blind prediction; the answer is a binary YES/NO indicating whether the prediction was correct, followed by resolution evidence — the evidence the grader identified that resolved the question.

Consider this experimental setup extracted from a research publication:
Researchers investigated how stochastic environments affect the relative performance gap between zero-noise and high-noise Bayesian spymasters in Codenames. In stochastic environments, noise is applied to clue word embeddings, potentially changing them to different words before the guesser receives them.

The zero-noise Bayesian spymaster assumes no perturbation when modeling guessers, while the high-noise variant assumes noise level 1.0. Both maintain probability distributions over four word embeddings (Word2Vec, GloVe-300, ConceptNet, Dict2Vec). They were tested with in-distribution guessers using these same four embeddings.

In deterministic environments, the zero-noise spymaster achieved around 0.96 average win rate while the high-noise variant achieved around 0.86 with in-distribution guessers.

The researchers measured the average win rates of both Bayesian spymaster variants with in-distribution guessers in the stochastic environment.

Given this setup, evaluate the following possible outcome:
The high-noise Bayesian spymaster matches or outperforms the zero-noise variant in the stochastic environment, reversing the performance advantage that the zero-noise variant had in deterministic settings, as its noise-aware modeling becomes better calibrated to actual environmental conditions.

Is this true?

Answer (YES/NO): YES